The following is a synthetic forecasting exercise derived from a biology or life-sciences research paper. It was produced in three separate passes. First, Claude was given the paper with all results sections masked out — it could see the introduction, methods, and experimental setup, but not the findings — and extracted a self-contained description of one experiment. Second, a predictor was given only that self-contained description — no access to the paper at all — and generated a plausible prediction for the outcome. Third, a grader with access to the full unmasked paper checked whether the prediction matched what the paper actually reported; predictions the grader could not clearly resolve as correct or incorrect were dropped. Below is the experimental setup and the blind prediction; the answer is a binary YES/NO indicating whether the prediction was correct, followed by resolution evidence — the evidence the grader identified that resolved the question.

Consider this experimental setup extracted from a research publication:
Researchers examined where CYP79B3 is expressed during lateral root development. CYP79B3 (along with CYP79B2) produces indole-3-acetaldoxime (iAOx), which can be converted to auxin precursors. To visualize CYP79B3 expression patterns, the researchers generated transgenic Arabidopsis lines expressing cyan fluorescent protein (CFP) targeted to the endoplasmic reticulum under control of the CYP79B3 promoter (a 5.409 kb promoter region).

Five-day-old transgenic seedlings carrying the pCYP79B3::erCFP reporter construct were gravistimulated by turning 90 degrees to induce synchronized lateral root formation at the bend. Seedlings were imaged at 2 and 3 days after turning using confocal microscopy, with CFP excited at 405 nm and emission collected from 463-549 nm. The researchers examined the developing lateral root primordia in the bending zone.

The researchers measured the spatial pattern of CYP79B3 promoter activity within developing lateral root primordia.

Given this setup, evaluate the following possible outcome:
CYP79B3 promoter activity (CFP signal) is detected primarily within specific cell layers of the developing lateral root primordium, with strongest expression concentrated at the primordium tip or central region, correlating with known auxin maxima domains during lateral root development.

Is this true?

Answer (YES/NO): NO